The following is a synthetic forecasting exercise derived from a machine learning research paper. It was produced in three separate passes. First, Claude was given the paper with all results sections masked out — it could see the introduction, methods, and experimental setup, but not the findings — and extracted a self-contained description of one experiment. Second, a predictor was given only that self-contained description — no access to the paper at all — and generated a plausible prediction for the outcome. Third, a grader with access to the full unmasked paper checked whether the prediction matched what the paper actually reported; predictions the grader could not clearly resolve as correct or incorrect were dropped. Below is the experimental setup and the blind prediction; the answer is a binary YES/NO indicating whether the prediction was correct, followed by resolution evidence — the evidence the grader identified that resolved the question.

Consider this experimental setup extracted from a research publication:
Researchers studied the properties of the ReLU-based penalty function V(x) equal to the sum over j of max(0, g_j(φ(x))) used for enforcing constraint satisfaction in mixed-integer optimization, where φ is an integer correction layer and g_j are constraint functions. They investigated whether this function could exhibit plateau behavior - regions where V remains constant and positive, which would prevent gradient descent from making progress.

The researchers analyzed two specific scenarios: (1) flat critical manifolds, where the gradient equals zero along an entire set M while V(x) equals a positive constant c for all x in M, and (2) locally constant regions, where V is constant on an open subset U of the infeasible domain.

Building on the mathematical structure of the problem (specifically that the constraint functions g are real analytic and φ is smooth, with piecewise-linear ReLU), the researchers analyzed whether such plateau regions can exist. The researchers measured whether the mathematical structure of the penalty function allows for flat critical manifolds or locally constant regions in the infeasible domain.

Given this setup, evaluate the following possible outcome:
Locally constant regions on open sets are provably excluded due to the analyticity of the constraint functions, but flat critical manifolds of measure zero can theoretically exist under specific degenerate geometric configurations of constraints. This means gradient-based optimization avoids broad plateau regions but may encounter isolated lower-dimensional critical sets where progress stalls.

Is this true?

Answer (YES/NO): NO